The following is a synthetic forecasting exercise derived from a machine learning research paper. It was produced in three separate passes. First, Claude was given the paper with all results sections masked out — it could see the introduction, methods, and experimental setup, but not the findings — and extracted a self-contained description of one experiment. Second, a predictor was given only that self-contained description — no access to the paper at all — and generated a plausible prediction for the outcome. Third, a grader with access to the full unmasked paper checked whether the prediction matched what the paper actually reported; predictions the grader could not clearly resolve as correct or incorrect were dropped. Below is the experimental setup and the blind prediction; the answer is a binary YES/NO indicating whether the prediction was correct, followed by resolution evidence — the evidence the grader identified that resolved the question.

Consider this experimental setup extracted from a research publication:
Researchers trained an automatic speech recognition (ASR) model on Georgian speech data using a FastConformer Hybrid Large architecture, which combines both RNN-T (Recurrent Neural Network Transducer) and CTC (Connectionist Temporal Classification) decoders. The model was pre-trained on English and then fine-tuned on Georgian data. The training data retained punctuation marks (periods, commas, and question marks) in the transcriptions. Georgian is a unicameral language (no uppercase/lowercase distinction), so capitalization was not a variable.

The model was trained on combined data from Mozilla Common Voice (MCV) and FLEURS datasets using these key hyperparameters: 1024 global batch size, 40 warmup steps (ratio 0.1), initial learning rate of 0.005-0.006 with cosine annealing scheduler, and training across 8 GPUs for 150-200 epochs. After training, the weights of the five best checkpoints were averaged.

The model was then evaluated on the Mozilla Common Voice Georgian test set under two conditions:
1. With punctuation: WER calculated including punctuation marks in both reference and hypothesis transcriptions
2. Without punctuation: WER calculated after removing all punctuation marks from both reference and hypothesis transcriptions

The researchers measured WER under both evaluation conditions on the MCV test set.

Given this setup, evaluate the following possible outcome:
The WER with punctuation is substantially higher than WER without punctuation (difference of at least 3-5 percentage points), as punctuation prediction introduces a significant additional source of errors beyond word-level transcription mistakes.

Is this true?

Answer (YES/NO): NO